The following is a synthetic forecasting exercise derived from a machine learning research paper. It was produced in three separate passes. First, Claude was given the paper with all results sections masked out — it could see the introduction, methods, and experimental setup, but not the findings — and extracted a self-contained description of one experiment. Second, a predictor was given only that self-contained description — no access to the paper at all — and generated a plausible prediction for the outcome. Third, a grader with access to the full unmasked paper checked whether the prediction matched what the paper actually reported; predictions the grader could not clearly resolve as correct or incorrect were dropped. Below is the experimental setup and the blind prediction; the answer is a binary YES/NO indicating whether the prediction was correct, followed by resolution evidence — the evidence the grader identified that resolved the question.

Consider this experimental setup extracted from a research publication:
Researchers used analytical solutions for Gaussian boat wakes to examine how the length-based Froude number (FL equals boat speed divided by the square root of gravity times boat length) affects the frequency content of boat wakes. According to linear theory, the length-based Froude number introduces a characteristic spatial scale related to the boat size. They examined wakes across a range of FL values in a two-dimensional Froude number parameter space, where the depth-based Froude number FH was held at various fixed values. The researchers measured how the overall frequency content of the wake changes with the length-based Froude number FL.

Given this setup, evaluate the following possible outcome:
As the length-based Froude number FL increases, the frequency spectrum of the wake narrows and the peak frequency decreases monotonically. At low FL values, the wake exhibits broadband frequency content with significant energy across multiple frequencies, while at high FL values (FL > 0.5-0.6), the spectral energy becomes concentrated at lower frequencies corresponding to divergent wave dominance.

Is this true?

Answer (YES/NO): NO